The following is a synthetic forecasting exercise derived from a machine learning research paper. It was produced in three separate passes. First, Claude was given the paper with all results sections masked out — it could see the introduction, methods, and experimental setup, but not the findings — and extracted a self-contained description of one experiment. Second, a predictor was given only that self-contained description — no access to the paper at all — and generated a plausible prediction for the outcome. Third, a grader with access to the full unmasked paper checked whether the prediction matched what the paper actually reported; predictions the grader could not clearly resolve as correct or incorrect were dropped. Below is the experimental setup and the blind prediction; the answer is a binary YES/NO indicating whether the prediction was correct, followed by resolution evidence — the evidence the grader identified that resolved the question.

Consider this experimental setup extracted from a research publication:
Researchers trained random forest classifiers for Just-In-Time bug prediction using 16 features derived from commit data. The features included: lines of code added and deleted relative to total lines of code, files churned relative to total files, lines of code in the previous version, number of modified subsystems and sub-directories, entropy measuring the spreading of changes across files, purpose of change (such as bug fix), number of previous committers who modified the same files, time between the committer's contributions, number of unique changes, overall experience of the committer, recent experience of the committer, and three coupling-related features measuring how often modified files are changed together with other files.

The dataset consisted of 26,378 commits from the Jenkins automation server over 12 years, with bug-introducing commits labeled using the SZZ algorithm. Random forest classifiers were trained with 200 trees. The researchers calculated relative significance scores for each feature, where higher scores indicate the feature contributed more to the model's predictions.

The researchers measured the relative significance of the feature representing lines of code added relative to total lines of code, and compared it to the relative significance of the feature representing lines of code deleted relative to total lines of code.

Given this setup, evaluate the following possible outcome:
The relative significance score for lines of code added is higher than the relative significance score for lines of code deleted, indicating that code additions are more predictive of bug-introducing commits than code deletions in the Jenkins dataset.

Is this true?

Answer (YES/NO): YES